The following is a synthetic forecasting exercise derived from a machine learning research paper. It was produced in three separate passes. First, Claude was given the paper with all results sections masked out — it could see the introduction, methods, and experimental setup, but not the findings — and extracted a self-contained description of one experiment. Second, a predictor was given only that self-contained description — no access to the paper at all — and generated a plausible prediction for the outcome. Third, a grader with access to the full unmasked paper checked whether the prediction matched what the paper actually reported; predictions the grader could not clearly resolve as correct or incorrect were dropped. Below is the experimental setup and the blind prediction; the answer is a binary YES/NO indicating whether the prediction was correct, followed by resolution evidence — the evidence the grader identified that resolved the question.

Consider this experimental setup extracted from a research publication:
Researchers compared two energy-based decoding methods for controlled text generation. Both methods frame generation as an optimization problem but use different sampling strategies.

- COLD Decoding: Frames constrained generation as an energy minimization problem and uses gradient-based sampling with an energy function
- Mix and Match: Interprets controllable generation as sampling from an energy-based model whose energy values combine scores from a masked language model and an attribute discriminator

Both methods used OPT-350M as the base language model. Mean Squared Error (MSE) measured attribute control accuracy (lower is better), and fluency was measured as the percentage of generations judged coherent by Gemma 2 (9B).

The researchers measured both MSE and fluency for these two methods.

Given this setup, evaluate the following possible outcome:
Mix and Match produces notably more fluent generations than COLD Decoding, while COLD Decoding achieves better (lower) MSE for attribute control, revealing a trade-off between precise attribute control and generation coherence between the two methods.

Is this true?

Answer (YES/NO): NO